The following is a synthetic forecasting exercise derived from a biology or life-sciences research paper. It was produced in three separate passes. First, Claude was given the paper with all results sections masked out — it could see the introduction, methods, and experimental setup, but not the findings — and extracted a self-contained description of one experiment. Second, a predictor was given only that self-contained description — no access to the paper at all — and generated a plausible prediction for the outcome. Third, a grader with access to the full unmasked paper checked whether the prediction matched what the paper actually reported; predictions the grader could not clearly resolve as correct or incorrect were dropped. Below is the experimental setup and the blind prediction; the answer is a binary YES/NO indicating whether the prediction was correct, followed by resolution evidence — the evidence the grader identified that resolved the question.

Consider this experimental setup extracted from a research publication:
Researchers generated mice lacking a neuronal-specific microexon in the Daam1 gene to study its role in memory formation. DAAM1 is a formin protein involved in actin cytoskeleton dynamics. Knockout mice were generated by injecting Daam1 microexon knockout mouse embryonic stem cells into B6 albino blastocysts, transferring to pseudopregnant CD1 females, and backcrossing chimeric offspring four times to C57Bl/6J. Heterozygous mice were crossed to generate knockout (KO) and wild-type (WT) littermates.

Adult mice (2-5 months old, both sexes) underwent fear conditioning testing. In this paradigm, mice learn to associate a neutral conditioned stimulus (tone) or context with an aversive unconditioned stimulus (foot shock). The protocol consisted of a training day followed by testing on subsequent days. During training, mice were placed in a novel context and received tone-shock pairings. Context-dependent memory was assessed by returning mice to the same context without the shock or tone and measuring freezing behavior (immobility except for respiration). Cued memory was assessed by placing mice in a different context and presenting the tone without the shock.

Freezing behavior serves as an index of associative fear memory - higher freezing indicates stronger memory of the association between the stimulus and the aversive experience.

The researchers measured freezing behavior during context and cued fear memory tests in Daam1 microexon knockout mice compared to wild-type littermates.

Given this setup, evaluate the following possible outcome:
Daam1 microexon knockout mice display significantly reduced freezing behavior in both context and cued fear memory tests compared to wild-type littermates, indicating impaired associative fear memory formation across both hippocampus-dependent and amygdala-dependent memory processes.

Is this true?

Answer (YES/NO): NO